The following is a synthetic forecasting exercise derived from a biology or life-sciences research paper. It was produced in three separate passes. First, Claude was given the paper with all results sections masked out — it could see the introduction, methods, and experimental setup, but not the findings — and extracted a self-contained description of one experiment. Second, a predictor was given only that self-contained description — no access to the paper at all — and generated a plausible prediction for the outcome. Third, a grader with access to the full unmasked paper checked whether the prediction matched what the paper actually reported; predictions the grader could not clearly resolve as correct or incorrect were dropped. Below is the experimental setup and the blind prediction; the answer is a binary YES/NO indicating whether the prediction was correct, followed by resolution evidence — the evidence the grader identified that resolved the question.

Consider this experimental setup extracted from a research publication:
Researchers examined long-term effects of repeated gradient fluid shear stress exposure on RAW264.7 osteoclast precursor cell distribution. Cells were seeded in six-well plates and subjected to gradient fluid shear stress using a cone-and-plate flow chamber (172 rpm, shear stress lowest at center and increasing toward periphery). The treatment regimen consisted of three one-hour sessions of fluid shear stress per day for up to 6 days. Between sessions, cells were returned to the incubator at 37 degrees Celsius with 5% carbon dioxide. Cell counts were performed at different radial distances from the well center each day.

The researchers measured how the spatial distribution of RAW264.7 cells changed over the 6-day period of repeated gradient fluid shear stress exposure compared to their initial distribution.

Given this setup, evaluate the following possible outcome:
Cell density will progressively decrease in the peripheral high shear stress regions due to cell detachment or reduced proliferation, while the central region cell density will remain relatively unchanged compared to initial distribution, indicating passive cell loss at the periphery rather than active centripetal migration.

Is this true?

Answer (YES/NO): NO